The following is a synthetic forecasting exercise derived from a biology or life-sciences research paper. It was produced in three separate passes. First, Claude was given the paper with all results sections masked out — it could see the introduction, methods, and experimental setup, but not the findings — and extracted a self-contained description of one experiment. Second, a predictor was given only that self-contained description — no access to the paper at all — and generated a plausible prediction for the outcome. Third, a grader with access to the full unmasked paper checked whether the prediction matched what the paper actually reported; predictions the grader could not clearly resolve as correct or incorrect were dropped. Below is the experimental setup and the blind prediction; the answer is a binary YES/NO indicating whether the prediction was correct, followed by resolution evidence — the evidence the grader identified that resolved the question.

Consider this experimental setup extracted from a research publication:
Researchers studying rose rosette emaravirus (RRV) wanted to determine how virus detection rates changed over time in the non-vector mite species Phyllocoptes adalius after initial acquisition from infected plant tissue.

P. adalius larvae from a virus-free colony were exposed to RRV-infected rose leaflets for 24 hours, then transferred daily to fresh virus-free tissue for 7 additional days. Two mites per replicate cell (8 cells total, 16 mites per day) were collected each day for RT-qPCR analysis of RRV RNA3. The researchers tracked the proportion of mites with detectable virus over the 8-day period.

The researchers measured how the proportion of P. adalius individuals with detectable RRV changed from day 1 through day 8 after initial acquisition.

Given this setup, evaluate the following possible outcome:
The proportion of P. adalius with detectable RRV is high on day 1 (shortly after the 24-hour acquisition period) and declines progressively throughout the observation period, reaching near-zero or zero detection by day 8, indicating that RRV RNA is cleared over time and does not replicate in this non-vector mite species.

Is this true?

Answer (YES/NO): NO